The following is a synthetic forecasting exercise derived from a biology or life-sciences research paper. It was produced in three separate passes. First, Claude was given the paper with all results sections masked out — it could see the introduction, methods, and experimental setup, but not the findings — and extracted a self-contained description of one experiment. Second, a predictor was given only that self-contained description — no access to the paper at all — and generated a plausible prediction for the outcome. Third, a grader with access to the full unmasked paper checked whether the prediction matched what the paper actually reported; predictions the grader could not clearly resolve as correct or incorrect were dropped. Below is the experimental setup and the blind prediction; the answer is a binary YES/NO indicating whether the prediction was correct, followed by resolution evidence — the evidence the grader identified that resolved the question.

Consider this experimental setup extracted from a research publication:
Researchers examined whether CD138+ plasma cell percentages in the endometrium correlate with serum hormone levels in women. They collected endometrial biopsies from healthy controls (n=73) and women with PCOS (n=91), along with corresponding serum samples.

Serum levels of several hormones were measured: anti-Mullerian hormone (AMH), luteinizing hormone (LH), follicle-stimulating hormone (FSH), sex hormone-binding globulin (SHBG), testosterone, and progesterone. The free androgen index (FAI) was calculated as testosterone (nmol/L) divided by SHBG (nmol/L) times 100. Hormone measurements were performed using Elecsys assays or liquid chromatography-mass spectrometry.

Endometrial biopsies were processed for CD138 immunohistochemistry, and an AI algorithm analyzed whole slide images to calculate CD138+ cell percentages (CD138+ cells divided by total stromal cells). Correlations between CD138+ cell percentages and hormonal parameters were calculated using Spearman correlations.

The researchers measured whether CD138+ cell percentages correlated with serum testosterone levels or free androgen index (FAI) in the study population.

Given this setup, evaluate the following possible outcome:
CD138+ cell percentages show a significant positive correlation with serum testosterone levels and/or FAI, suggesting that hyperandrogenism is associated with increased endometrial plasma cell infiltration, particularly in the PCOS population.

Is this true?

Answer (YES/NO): YES